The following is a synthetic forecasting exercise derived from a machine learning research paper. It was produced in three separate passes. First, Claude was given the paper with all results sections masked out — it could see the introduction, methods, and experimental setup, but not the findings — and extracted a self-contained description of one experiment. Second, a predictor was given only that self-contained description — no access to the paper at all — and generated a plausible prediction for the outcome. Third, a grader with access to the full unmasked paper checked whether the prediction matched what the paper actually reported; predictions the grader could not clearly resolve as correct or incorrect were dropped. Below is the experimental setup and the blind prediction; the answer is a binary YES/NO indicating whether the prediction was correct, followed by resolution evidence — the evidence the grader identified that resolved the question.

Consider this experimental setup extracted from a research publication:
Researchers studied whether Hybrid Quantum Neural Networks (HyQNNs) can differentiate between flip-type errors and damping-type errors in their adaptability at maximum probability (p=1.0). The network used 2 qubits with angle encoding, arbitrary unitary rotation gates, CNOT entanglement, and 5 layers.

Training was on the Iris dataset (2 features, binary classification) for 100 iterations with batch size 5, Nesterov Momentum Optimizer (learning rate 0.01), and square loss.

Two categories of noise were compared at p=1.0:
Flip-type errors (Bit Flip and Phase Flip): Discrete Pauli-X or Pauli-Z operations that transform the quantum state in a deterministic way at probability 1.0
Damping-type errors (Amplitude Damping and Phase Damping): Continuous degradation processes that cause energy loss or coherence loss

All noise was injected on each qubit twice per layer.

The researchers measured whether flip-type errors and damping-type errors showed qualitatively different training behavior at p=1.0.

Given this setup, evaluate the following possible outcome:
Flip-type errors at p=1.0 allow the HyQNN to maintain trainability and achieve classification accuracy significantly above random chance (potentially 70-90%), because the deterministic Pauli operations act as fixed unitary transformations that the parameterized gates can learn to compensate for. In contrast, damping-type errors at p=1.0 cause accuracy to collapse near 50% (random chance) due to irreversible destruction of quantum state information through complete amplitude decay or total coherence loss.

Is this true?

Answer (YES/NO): YES